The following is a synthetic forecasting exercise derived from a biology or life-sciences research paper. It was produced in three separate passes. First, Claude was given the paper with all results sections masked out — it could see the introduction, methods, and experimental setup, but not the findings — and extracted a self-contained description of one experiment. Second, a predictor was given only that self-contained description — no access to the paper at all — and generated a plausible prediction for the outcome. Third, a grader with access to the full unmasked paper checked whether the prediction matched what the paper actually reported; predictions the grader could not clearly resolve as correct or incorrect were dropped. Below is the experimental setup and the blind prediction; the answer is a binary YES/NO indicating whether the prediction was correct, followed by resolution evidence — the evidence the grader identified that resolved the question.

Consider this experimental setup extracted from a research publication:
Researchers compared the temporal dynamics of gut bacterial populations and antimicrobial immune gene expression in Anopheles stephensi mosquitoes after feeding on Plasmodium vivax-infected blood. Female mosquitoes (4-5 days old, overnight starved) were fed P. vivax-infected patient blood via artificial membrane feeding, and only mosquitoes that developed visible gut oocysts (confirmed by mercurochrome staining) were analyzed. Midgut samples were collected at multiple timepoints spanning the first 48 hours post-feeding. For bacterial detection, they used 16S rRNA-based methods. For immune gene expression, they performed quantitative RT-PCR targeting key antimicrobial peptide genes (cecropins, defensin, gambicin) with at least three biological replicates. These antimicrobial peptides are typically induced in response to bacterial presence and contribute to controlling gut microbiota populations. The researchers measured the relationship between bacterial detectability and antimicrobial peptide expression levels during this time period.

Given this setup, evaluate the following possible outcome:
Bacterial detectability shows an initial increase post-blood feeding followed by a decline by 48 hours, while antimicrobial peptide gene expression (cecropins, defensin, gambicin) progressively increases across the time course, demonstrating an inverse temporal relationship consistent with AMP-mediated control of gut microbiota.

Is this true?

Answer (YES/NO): NO